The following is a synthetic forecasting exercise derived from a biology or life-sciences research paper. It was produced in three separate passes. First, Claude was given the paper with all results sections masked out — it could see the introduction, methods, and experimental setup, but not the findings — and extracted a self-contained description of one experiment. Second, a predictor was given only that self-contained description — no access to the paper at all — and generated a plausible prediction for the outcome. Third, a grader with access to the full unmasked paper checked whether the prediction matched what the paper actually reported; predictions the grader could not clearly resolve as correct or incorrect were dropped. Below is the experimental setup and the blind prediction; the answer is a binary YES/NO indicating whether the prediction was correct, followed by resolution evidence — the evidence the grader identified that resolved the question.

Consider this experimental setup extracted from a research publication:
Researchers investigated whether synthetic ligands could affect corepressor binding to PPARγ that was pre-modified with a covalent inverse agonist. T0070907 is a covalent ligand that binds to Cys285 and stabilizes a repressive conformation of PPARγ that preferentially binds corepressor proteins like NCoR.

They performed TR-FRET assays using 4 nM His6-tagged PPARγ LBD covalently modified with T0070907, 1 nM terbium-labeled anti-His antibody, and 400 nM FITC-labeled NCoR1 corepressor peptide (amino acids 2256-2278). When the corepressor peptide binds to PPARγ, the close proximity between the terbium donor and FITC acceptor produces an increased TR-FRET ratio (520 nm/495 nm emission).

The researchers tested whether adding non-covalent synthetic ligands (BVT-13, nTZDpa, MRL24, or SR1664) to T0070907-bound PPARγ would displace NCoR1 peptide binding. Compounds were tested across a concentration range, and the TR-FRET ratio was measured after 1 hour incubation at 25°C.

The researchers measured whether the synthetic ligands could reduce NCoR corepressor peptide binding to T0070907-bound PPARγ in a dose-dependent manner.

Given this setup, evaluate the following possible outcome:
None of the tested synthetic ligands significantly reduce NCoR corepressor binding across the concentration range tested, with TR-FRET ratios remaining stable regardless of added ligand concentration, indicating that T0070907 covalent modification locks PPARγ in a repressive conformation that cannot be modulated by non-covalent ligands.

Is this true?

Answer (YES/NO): NO